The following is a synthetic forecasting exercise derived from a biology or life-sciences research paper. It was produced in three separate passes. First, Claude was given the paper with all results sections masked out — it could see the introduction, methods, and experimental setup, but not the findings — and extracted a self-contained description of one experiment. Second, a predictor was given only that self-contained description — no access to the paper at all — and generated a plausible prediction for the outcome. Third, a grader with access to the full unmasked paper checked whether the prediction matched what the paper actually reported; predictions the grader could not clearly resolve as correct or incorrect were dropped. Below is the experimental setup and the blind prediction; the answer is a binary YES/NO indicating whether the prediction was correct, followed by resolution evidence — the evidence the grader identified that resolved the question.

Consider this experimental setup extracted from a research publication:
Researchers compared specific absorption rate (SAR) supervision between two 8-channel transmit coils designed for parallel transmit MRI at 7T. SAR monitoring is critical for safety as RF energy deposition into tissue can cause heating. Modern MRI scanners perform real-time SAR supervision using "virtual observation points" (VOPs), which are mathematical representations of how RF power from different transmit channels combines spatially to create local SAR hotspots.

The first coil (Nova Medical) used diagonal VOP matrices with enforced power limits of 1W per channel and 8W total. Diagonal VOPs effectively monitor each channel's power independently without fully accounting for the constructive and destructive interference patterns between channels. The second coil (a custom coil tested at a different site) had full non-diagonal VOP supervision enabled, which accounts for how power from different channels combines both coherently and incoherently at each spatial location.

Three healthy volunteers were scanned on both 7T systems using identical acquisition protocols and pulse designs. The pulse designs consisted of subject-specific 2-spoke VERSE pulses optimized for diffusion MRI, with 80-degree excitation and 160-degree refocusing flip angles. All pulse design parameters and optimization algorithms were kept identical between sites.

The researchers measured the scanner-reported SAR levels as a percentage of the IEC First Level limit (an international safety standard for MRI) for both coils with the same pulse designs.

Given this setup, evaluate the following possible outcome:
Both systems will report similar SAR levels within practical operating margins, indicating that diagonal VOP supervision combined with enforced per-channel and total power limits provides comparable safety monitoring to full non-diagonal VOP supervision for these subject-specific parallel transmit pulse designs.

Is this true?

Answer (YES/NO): NO